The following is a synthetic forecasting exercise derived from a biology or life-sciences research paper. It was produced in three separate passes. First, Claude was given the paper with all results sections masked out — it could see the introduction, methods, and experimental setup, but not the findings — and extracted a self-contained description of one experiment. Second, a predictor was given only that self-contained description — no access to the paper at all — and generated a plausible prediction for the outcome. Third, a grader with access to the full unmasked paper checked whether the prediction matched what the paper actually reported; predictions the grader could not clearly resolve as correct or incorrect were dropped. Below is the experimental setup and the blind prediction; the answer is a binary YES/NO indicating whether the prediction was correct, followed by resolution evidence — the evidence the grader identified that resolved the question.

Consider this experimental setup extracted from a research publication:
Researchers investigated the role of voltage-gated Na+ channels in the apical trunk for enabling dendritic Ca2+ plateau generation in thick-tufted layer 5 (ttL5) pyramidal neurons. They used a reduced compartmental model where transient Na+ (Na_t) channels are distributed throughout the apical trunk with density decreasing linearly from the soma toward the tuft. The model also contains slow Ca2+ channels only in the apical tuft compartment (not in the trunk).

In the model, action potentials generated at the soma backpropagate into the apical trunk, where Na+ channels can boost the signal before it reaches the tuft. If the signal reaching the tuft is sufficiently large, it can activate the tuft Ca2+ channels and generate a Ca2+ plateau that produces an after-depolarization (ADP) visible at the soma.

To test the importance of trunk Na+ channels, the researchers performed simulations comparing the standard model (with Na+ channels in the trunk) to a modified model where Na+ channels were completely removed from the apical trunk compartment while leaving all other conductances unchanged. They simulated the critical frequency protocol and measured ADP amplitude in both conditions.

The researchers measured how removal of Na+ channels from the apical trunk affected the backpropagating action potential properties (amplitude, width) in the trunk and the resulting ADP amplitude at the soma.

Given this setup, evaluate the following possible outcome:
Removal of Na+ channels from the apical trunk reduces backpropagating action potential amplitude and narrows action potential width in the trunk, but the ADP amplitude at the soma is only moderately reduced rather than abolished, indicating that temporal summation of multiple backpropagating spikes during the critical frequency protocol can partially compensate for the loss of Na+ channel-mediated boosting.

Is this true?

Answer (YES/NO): NO